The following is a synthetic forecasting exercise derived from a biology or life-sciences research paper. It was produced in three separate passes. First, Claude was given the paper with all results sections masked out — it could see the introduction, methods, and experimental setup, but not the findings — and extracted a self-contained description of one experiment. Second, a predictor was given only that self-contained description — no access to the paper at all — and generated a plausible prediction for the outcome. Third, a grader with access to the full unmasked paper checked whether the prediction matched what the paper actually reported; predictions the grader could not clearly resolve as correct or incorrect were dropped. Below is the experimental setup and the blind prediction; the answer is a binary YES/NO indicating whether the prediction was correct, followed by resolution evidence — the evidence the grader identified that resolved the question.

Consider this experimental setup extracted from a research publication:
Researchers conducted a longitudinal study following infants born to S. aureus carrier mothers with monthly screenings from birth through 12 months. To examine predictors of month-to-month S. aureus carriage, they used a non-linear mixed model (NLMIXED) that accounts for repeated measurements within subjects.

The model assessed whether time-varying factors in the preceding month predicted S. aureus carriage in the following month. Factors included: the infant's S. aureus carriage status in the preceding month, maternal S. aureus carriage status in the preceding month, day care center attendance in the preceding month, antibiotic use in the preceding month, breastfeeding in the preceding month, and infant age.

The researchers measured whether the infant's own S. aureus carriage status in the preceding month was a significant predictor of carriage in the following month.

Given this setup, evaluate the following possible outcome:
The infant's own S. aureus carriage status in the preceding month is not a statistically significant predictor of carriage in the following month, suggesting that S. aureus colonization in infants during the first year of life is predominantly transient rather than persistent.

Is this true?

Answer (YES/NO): NO